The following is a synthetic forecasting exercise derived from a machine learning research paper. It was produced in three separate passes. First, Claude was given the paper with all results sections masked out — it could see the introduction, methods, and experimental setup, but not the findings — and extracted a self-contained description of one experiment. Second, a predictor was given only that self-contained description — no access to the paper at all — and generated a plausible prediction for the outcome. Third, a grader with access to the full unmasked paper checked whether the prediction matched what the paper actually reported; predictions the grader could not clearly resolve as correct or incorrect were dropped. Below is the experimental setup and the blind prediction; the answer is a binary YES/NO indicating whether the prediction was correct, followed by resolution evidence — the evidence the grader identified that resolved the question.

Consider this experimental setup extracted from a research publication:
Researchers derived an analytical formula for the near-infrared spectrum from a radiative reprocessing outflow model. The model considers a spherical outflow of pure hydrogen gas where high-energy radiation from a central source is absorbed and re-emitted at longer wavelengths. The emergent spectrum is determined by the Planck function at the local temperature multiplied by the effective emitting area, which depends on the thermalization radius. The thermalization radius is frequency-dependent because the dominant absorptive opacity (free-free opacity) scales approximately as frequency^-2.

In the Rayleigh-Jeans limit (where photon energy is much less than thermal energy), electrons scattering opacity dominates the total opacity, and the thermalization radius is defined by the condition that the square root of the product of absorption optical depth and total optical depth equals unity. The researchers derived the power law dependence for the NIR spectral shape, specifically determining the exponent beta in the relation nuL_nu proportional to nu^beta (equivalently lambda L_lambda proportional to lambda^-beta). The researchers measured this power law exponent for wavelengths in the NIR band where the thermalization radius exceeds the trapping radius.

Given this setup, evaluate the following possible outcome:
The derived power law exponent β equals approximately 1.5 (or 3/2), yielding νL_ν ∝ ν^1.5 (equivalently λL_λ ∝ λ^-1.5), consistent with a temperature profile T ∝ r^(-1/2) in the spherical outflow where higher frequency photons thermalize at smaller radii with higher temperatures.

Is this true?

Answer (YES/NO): YES